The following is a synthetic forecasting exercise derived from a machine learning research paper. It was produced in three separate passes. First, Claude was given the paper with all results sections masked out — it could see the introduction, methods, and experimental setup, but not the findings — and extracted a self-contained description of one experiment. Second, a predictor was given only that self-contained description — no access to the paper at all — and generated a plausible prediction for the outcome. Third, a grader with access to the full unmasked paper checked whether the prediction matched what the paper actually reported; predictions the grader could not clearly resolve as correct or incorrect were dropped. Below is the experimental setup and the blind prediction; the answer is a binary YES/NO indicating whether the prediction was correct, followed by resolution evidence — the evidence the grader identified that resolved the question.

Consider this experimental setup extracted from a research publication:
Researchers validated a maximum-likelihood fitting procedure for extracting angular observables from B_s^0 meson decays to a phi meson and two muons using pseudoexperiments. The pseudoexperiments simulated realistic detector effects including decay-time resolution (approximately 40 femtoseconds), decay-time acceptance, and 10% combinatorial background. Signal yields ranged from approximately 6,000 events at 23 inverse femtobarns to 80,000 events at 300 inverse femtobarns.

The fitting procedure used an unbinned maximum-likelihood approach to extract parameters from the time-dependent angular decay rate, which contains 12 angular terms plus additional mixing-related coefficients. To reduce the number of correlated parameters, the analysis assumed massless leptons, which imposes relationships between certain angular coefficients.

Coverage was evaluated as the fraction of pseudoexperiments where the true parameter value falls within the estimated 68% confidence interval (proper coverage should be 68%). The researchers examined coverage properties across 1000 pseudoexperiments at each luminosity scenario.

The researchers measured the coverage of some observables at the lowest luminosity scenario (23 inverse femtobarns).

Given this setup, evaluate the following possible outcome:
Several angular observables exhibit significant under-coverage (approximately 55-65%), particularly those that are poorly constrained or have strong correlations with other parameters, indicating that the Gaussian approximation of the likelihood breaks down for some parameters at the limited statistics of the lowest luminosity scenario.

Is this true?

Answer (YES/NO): NO